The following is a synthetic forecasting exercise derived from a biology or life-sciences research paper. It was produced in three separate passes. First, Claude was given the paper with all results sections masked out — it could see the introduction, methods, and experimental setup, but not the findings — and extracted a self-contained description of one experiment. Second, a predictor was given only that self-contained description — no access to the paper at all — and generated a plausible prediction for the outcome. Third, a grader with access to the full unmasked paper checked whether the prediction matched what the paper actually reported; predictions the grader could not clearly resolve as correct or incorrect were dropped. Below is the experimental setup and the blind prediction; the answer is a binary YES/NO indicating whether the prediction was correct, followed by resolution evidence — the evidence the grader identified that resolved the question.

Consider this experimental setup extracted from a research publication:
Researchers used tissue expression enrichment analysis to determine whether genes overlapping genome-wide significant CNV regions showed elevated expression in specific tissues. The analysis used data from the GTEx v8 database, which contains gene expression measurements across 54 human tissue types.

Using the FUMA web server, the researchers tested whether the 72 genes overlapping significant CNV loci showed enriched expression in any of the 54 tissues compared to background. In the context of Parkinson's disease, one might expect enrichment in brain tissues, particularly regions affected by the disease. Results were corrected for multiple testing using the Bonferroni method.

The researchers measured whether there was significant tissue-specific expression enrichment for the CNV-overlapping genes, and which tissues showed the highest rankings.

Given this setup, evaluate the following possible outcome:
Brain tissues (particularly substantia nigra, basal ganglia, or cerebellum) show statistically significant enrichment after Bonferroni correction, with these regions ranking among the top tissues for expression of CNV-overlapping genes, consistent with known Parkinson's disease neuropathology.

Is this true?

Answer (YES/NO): NO